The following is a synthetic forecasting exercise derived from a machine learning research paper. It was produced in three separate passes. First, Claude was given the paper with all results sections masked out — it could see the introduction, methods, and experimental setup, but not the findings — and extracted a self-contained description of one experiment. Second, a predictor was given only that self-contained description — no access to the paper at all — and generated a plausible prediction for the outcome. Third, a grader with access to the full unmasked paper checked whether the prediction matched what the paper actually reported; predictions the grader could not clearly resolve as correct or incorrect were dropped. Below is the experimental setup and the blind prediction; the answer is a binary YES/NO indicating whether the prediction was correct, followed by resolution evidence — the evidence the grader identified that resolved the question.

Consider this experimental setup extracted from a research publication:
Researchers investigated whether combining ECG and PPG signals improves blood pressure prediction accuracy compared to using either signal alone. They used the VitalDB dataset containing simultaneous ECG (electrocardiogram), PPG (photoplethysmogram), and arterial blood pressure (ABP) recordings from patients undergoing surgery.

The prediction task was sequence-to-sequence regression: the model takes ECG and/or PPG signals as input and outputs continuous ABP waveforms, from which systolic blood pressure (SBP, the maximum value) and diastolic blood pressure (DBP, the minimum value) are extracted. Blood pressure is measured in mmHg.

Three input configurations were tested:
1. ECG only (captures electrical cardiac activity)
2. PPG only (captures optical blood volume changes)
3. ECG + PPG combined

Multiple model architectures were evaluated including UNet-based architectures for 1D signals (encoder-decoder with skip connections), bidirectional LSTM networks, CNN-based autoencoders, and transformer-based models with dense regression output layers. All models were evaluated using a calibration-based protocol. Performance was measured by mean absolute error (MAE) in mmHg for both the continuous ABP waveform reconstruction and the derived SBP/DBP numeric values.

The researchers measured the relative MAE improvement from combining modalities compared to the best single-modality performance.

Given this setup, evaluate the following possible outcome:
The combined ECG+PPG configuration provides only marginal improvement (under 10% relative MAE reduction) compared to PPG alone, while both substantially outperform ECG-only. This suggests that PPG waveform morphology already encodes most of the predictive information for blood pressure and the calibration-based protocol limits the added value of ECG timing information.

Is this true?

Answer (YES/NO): NO